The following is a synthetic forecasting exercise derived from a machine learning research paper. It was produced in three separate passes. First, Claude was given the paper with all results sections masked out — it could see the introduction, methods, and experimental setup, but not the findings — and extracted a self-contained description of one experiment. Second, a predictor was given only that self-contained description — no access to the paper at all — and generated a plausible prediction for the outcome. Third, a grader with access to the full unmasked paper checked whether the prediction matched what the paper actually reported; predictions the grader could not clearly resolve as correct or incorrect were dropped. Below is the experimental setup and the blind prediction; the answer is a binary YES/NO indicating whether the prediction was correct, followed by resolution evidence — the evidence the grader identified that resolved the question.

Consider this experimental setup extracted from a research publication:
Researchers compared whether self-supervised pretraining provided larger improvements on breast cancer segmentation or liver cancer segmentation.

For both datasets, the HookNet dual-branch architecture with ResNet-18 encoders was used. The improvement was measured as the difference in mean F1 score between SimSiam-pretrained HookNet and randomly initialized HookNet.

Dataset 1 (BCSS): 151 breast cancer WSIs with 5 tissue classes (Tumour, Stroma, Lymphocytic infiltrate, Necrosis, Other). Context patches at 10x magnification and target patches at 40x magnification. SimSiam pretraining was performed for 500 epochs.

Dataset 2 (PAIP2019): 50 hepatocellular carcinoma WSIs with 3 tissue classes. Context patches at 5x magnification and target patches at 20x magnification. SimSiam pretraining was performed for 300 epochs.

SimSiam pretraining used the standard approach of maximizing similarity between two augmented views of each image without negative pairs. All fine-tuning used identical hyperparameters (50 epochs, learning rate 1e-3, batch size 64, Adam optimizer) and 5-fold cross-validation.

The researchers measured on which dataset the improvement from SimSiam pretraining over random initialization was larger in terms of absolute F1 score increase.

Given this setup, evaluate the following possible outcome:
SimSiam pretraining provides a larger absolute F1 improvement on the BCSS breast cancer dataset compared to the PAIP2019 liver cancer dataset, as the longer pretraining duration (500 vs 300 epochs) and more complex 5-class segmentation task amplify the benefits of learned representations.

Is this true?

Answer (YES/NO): YES